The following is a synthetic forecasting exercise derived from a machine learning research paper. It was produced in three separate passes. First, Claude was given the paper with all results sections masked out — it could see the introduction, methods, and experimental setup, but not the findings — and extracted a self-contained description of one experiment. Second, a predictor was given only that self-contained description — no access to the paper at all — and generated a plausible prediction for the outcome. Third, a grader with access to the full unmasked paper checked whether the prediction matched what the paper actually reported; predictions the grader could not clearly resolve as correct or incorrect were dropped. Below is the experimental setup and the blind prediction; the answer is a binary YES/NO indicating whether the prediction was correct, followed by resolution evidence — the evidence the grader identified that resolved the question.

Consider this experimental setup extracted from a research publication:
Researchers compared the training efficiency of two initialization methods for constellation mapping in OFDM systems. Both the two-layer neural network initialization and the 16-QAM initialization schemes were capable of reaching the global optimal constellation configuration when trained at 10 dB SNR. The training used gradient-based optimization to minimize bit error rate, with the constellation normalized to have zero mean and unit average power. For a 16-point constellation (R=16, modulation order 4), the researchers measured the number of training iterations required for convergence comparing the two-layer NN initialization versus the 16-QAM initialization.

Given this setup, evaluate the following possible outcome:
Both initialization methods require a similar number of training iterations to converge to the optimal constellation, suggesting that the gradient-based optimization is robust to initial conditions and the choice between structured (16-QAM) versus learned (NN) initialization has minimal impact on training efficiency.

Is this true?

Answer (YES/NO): NO